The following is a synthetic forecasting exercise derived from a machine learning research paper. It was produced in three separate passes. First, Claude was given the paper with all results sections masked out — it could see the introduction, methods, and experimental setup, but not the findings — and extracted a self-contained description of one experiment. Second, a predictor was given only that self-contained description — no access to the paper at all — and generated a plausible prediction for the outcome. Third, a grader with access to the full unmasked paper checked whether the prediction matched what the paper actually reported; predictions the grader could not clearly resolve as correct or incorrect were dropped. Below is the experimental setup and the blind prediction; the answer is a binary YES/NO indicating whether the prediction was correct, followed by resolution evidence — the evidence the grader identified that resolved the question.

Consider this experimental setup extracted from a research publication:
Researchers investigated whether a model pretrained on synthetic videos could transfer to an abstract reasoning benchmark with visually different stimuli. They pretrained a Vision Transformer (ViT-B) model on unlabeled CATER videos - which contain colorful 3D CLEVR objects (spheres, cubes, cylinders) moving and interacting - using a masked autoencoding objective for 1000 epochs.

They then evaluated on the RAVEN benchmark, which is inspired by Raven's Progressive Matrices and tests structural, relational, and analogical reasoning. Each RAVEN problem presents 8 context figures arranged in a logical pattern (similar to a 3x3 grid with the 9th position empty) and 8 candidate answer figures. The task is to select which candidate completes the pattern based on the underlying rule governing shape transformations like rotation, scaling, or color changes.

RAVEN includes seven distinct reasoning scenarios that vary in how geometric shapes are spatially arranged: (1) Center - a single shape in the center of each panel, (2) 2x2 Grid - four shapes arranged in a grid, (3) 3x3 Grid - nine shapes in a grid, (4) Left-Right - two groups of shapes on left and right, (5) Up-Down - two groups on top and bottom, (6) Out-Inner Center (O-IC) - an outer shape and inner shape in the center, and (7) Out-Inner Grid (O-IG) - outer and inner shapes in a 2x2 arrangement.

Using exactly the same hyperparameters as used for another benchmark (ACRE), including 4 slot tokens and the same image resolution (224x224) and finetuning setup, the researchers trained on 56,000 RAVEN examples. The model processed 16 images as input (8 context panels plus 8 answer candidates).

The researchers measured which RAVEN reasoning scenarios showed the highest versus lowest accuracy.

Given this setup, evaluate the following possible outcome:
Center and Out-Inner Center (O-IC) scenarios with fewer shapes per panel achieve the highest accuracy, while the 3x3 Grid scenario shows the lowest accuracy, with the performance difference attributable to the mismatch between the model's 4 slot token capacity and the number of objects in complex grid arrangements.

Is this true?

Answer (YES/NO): YES